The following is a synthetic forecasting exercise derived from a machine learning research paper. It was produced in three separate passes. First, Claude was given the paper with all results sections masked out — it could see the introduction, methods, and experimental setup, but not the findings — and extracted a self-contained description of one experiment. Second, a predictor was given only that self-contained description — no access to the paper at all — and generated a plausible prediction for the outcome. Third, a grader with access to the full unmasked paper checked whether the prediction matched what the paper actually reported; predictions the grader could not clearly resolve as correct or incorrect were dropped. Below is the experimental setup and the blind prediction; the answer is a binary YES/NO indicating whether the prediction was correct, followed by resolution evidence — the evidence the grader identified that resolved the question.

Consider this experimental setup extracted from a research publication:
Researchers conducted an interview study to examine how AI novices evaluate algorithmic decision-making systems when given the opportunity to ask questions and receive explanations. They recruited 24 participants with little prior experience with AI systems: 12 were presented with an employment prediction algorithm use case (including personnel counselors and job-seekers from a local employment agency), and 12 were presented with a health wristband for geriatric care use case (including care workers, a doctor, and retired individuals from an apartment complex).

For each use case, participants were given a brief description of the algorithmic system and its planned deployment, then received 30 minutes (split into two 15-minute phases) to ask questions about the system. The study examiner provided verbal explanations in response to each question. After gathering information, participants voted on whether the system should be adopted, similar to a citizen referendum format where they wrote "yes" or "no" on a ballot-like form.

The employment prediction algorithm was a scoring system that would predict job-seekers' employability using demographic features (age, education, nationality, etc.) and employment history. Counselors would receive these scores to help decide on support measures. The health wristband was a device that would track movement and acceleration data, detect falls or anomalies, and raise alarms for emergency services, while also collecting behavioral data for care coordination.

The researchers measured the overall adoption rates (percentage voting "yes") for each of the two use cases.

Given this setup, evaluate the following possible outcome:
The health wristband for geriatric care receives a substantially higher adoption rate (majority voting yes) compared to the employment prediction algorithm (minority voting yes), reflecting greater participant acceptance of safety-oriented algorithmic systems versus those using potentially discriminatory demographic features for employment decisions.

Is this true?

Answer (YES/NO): YES